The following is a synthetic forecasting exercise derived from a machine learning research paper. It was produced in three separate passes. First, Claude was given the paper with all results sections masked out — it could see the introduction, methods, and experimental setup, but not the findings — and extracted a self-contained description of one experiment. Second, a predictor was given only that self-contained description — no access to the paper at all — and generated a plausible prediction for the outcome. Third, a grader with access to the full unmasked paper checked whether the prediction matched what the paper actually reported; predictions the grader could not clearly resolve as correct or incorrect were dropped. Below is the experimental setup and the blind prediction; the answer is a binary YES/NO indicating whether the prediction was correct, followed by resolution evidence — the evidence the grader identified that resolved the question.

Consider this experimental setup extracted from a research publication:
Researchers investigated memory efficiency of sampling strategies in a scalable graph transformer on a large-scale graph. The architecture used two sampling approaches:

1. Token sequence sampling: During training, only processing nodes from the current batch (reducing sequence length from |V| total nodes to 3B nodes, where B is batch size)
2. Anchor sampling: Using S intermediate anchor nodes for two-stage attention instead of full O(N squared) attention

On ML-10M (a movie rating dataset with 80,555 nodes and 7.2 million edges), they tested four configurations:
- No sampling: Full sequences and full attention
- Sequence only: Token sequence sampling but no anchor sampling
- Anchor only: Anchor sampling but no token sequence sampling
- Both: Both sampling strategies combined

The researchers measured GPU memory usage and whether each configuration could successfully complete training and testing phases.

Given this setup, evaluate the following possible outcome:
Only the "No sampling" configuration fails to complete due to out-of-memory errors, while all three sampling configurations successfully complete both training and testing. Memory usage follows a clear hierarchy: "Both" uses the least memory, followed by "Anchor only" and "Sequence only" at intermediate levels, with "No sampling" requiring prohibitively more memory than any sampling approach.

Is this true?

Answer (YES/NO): NO